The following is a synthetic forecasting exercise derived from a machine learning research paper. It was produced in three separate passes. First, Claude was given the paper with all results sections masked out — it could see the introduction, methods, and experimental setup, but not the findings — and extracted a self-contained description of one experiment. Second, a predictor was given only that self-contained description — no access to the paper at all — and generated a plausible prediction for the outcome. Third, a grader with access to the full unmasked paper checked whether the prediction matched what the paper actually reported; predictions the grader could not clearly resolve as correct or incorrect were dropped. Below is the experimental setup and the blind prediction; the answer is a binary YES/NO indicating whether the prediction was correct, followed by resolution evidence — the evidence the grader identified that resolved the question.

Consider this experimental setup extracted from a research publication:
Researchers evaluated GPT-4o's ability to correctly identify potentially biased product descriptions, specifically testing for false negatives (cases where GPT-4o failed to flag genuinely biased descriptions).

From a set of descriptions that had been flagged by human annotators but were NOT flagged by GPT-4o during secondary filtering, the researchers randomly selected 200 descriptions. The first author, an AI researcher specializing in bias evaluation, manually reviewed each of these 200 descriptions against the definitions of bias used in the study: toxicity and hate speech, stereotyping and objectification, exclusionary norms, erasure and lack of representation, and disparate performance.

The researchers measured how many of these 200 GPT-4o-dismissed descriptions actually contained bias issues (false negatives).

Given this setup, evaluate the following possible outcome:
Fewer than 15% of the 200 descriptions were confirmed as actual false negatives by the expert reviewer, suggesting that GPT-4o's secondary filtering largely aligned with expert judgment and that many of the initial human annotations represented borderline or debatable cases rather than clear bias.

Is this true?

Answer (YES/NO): YES